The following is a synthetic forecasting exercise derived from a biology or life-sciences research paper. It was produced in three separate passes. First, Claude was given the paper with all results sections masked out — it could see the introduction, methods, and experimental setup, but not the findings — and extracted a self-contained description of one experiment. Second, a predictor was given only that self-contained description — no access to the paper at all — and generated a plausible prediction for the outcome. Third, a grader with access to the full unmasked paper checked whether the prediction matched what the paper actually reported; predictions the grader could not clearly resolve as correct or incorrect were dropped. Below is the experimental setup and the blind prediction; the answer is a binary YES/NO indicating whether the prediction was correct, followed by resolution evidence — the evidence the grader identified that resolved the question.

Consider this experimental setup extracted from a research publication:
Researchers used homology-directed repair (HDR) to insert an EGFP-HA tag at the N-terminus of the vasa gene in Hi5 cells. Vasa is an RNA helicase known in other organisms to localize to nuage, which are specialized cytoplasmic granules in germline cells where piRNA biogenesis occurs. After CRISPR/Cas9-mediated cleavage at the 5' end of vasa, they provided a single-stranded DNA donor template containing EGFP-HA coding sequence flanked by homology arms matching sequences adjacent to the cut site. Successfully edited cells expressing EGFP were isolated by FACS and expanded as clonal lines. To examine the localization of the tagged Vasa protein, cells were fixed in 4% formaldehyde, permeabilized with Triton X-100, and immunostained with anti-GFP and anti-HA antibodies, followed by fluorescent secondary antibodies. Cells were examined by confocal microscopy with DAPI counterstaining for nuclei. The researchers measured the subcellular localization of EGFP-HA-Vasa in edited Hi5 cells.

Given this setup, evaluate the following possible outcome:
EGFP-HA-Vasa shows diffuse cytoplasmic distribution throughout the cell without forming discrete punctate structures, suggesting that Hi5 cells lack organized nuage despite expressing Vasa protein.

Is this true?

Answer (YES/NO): NO